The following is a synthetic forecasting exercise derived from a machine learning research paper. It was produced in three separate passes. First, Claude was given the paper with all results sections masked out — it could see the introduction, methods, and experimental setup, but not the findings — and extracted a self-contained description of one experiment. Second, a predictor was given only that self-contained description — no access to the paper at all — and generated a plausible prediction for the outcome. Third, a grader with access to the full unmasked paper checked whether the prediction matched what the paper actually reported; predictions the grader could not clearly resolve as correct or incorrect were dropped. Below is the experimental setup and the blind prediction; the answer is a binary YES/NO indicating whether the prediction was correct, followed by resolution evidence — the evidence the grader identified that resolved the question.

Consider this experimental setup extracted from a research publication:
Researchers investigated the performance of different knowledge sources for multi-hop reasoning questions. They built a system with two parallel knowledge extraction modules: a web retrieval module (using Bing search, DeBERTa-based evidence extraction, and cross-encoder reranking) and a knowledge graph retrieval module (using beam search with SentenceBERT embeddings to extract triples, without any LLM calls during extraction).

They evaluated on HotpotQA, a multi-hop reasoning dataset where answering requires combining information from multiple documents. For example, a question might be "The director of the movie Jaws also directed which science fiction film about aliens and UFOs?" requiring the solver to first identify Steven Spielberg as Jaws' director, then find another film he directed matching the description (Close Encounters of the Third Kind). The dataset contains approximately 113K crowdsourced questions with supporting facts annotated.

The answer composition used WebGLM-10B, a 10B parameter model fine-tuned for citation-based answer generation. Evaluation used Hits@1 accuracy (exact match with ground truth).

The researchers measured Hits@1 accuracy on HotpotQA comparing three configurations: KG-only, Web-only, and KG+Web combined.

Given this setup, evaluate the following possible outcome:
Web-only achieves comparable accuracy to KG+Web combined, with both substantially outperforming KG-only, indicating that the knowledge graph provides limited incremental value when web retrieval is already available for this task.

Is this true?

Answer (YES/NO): YES